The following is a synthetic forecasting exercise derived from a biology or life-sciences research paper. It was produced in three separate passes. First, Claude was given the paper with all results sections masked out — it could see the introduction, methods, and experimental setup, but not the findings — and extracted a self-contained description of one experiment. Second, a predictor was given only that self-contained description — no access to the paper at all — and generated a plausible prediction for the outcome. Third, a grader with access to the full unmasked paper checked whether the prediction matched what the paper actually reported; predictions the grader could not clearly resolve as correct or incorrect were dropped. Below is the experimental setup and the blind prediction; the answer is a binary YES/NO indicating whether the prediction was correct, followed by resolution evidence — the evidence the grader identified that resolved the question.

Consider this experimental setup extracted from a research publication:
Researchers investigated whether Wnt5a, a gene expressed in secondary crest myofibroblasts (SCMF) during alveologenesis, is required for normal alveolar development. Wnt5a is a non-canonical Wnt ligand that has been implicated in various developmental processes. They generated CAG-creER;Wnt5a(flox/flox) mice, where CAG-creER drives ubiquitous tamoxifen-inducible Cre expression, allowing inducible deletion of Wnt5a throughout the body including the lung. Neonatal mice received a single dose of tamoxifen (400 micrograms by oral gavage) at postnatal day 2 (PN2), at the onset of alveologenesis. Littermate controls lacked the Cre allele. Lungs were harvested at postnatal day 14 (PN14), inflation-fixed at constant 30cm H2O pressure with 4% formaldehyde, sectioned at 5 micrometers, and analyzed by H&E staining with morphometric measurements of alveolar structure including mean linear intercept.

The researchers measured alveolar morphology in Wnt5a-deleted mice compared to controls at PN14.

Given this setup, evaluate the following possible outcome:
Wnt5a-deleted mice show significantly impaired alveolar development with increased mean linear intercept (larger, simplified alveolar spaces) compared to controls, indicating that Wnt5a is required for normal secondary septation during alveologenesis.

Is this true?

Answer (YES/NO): YES